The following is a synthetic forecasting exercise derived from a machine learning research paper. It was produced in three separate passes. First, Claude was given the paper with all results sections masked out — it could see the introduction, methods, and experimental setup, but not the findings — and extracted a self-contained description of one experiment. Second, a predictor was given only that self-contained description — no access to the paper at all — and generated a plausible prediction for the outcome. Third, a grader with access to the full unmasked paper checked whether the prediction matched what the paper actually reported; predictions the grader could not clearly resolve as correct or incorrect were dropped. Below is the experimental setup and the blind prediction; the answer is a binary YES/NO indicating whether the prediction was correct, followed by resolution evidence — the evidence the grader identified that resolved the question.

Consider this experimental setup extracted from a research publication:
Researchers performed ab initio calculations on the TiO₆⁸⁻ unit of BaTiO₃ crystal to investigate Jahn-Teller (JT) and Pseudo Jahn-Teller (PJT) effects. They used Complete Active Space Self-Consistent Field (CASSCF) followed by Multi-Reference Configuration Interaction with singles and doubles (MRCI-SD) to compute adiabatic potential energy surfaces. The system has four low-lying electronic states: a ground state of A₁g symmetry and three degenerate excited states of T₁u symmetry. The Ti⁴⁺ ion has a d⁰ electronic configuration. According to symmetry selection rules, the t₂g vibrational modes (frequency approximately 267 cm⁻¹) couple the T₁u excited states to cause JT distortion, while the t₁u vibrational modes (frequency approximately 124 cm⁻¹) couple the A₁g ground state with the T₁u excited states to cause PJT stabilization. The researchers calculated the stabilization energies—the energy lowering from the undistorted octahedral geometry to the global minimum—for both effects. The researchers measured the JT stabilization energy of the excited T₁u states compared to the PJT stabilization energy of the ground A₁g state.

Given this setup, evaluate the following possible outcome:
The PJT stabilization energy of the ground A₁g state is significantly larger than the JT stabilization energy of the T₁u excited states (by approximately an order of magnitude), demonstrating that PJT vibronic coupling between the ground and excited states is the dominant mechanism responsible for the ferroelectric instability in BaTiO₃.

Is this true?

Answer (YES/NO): NO